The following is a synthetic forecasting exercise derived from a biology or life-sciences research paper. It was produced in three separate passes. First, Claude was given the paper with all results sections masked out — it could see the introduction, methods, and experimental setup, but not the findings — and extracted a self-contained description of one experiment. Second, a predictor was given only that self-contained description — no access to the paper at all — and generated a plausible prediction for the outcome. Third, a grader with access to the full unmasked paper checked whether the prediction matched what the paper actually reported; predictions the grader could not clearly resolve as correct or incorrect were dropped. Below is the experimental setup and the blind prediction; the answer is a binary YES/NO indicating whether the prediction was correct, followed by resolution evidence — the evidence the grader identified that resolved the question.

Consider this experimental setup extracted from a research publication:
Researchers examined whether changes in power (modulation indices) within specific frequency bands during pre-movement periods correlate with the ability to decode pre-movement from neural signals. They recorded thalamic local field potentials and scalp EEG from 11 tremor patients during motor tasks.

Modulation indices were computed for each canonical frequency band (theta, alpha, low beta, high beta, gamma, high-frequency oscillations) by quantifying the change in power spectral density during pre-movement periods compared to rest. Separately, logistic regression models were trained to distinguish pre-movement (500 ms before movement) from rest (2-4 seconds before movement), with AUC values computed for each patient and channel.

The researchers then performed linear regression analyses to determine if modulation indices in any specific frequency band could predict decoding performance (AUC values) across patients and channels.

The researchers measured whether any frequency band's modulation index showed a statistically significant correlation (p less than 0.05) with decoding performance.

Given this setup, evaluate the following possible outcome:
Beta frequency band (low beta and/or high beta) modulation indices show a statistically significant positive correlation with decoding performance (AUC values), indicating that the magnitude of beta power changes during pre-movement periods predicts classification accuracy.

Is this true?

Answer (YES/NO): NO